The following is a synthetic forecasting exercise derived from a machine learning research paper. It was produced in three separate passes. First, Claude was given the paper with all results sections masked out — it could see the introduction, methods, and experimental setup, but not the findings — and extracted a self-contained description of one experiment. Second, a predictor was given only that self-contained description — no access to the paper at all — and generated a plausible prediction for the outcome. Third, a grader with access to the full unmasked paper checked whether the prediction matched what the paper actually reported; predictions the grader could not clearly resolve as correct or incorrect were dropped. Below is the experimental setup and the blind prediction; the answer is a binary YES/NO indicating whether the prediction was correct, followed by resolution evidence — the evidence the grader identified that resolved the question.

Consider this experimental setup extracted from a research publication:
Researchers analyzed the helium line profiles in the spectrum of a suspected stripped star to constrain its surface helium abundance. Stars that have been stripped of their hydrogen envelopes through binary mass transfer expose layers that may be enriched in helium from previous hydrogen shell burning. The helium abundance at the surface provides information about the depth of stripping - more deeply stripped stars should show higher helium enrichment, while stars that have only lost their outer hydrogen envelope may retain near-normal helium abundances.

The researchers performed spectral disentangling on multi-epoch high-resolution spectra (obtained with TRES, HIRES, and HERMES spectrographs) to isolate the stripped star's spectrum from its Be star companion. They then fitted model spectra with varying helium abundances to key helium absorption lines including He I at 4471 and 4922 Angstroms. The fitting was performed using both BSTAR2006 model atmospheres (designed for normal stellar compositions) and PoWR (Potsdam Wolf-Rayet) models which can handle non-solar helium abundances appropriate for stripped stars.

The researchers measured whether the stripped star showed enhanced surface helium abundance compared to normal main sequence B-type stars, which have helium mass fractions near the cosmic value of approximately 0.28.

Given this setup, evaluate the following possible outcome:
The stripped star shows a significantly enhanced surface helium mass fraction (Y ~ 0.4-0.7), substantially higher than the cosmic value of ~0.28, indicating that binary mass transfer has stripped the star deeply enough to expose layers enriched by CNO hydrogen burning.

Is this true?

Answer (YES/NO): YES